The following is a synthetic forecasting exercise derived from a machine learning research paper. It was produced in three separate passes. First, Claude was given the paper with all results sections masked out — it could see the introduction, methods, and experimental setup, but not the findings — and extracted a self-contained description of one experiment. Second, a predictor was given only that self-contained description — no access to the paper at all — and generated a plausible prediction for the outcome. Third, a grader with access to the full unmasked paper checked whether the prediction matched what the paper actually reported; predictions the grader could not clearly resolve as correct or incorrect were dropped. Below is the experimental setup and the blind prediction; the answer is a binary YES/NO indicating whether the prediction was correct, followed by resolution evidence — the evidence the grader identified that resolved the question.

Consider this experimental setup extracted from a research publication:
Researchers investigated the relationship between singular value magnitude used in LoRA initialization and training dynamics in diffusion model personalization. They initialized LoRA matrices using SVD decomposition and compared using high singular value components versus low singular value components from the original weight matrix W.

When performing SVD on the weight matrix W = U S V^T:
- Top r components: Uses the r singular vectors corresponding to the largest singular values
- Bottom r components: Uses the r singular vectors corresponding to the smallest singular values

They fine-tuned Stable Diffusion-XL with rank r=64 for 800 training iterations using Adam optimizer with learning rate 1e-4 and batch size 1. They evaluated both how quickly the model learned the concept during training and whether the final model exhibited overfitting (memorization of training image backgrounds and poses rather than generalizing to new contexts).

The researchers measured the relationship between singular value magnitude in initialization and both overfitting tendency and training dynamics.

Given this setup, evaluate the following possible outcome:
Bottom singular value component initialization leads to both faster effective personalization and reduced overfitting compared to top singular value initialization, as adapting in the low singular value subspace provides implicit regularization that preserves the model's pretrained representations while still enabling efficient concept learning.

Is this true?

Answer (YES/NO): NO